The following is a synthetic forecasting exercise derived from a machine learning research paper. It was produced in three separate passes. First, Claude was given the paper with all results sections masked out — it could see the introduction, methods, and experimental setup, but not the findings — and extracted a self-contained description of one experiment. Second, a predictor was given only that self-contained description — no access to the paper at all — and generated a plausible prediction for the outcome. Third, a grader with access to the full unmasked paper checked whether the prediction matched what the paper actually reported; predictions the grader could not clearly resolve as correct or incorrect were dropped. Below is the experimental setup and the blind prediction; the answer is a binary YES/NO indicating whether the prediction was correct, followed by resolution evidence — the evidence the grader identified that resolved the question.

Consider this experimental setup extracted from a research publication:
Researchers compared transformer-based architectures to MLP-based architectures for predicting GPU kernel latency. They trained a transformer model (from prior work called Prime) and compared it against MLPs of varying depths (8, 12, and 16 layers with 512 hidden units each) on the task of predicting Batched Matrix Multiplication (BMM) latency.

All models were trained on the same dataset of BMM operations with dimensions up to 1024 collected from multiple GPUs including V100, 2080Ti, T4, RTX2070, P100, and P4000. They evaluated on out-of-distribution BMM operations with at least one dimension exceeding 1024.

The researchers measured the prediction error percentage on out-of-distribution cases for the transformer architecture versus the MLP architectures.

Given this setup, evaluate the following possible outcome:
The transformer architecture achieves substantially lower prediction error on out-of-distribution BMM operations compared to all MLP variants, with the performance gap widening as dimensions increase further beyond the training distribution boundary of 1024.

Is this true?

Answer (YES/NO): NO